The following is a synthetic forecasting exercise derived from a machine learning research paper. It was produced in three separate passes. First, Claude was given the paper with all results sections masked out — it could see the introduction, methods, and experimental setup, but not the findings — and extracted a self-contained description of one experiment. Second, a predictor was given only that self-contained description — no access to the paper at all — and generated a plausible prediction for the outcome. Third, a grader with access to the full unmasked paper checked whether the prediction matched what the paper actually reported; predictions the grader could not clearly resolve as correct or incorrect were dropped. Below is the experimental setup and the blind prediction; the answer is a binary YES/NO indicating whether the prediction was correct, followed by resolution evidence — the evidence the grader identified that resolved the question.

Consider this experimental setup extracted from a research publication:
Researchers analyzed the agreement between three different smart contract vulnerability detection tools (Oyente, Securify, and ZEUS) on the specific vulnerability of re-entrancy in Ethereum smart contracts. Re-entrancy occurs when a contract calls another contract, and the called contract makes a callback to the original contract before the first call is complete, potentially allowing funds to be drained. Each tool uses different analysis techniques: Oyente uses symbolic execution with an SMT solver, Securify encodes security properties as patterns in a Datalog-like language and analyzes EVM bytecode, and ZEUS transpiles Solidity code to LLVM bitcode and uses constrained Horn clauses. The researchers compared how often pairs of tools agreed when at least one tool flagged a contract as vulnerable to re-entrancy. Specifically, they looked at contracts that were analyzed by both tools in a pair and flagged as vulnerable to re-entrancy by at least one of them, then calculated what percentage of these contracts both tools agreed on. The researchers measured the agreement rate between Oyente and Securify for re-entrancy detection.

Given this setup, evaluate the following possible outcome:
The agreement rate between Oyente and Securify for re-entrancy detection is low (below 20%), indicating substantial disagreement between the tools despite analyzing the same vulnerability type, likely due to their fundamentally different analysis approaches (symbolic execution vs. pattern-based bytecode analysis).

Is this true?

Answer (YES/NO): NO